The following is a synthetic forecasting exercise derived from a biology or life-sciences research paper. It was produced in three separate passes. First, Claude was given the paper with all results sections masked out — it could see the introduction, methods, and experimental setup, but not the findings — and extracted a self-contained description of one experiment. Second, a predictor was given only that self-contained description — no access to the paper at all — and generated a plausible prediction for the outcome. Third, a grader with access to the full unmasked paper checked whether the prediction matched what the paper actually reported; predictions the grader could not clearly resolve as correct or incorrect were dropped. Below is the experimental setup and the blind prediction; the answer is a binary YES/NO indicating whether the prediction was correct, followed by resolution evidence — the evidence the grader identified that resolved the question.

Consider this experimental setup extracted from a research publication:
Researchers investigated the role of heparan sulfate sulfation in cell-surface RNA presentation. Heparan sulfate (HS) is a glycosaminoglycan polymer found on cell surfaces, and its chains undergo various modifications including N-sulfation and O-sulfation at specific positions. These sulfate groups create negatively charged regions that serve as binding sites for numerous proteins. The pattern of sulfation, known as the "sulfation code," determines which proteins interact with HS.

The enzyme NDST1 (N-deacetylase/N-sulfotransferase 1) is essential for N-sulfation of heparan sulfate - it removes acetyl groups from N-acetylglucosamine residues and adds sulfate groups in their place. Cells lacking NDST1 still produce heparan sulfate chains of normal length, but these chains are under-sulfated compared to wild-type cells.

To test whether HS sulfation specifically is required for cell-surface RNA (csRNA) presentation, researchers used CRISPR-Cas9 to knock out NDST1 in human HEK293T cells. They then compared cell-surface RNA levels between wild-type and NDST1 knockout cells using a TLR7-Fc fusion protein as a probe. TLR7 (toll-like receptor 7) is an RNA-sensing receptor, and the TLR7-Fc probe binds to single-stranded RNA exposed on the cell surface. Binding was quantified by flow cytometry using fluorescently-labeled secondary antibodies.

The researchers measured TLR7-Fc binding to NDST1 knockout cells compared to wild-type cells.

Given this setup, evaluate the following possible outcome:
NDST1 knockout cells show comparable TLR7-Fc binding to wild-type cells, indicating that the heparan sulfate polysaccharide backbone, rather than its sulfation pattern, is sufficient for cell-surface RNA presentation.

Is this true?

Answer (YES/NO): NO